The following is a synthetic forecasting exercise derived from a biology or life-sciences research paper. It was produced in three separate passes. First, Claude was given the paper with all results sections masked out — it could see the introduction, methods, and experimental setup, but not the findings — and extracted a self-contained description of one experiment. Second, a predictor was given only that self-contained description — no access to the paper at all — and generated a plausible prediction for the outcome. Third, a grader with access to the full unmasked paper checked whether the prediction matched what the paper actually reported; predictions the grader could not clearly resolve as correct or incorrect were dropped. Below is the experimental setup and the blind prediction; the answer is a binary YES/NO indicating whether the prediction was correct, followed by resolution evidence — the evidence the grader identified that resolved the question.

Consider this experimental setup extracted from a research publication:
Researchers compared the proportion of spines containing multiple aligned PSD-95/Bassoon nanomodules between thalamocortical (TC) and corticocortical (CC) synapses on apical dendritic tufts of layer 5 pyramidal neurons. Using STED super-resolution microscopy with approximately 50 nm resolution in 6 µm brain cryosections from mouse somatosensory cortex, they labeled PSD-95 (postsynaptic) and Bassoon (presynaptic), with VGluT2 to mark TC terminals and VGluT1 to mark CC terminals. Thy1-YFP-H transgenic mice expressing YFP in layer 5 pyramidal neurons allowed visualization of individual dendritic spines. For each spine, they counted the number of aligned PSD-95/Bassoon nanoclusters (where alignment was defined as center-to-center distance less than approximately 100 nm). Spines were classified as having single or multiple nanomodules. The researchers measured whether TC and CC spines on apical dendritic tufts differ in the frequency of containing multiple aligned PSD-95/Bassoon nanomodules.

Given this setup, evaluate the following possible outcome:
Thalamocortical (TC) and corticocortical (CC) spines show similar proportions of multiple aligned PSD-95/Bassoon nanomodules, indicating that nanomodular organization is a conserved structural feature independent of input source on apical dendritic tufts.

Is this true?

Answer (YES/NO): NO